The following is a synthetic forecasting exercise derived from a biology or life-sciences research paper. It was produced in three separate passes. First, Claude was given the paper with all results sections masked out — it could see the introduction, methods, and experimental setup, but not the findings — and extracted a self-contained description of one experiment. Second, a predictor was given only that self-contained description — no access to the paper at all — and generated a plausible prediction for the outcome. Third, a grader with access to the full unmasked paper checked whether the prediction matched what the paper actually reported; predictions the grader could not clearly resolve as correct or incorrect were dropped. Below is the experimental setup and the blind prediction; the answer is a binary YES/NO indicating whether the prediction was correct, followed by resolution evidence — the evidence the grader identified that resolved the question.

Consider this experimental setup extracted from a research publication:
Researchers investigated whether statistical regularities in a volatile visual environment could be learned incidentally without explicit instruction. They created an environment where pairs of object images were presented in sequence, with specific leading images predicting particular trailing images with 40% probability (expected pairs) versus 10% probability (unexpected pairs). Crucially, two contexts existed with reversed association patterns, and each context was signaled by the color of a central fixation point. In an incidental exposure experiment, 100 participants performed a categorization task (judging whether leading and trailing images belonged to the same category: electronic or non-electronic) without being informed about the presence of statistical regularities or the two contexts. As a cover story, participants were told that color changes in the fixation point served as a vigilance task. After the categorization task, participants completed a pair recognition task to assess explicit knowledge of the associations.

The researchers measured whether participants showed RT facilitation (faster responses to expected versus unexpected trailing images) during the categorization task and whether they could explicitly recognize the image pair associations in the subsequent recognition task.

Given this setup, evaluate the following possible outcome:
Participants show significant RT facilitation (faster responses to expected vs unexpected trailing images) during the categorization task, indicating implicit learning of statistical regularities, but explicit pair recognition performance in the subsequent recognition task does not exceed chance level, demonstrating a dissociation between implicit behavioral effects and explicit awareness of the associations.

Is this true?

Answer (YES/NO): NO